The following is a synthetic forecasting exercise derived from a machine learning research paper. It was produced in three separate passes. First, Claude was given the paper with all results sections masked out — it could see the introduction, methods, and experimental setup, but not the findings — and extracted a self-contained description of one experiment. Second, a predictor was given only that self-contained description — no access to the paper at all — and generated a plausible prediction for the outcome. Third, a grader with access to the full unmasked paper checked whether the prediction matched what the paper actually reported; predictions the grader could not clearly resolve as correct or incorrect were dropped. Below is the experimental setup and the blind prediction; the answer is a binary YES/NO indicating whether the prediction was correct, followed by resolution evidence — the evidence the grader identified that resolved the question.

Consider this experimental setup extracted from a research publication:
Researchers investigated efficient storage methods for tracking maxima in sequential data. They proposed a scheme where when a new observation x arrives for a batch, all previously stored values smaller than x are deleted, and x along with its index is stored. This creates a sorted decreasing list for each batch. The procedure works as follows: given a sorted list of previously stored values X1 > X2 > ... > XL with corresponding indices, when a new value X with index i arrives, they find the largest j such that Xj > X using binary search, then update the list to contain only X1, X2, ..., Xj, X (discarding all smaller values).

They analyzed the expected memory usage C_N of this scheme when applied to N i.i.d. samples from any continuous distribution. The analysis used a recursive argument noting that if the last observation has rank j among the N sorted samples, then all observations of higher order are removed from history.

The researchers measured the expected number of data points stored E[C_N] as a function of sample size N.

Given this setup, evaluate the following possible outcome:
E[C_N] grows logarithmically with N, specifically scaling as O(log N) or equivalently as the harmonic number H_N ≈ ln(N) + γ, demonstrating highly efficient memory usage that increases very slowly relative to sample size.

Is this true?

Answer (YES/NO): YES